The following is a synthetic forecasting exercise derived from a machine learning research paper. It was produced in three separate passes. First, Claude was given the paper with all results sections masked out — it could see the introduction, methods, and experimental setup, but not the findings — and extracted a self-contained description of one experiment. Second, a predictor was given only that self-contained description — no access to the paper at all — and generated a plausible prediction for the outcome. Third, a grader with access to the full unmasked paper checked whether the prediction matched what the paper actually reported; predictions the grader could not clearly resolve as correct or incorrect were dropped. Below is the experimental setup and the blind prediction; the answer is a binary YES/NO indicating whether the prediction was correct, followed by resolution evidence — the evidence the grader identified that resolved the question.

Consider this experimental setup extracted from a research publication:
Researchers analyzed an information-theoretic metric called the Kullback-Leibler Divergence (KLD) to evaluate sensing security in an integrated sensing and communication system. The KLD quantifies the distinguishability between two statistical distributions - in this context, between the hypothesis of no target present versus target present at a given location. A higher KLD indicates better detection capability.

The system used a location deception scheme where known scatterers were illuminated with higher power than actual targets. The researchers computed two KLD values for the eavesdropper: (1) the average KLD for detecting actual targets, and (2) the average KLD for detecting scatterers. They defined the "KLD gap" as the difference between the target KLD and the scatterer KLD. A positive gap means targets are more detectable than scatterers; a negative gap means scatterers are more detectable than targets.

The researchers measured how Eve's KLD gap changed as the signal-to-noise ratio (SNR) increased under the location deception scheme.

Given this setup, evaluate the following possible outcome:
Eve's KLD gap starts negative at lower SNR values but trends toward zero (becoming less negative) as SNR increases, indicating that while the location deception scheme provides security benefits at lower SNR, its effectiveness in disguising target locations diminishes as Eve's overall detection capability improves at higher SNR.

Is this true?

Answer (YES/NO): NO